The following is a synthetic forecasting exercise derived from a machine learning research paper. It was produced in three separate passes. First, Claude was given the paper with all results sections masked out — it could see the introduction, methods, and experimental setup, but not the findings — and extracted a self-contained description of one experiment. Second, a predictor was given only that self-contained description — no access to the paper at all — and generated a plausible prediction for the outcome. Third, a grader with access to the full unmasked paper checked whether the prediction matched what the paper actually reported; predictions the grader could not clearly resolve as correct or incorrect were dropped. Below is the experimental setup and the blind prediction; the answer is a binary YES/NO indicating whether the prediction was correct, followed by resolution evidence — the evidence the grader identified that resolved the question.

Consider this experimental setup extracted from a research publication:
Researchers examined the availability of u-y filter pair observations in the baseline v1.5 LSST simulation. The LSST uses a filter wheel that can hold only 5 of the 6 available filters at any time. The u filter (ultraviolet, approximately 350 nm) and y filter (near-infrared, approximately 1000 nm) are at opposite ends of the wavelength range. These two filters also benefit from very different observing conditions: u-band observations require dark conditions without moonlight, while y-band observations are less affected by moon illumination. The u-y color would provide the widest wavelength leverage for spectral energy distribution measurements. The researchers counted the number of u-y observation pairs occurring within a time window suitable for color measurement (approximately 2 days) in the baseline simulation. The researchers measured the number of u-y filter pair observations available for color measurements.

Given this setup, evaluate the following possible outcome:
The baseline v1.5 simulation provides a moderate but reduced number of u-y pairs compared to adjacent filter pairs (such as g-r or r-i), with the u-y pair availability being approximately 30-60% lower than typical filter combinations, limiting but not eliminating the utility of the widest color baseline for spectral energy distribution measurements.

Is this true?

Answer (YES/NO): NO